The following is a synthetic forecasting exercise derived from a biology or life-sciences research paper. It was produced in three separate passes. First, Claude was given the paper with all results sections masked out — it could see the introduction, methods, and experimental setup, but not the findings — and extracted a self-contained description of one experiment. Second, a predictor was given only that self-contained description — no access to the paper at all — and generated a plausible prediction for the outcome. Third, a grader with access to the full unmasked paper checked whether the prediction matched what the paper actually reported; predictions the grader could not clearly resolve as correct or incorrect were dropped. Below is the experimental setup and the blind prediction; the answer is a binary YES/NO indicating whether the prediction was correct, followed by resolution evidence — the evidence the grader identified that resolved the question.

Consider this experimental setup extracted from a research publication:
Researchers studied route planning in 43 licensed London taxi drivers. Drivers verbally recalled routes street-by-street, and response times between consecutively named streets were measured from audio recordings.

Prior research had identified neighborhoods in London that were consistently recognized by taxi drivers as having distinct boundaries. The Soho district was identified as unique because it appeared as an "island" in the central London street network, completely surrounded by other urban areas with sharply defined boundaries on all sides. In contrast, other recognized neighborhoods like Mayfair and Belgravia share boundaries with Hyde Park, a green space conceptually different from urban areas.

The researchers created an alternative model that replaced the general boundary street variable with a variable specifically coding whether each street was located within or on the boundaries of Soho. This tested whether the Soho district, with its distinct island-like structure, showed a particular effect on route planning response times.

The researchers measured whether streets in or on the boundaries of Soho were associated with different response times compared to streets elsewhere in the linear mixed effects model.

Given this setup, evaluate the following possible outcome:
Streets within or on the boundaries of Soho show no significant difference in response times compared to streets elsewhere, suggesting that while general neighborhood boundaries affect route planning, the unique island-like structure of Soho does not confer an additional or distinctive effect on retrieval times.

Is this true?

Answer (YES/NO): NO